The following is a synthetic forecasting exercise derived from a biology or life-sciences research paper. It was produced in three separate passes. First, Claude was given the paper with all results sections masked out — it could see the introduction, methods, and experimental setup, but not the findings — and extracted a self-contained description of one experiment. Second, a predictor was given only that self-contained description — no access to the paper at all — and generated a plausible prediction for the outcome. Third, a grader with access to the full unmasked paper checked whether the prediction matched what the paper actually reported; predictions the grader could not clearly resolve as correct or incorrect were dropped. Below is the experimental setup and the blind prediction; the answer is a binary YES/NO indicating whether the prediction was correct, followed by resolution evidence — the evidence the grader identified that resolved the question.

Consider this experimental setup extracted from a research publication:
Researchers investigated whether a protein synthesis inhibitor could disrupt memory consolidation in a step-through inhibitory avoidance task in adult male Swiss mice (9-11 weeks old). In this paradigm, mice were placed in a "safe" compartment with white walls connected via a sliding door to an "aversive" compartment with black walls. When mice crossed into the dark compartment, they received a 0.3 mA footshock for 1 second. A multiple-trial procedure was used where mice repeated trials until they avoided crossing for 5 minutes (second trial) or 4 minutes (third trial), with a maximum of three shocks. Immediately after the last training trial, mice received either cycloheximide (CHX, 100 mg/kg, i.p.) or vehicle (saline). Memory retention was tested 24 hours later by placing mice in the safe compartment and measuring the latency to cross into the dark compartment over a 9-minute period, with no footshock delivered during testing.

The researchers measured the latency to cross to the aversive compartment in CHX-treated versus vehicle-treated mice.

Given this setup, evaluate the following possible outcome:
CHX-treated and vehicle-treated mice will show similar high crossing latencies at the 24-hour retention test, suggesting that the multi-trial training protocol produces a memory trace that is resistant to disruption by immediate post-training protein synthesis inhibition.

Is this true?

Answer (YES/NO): NO